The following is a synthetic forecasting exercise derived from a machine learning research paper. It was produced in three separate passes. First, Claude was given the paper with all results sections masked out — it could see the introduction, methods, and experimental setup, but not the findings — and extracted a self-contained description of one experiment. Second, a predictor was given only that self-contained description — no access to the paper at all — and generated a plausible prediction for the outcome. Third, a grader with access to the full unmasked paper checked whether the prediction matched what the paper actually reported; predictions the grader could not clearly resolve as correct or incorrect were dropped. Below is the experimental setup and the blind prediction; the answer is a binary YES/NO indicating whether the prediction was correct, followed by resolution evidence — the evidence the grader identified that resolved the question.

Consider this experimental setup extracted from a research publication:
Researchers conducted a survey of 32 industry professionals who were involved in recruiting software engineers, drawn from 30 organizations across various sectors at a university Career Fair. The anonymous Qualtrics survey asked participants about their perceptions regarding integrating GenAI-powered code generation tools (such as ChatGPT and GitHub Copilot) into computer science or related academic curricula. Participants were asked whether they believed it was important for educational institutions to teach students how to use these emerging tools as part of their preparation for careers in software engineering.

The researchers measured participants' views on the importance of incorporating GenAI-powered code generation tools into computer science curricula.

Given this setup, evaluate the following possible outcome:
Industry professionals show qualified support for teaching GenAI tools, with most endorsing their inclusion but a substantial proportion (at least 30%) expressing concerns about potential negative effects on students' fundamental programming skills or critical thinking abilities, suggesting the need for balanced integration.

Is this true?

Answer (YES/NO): NO